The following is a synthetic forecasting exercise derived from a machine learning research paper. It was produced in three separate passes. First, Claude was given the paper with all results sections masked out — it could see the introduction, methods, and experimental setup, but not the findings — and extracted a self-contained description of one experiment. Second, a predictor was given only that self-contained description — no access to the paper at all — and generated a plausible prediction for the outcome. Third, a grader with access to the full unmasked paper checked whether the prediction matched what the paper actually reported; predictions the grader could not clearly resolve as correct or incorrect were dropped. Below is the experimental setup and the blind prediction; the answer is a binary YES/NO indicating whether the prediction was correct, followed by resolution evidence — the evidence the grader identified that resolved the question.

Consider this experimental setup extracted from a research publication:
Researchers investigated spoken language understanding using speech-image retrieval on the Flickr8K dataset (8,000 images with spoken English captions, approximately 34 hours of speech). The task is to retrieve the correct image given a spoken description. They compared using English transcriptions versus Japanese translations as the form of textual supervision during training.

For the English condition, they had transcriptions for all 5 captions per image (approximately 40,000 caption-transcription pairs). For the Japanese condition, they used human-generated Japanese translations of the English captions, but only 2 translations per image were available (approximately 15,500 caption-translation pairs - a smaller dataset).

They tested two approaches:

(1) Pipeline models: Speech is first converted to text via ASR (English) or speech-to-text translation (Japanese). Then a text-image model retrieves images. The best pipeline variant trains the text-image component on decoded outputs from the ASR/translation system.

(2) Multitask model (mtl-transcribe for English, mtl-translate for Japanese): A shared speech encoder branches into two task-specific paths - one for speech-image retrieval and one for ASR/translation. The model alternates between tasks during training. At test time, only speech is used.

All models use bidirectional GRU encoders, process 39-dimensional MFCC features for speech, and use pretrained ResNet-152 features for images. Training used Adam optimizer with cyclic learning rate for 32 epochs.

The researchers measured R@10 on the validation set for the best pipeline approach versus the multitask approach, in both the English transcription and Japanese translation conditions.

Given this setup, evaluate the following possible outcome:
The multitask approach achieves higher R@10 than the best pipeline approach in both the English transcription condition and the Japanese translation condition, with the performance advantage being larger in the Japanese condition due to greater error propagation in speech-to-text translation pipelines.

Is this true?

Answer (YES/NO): NO